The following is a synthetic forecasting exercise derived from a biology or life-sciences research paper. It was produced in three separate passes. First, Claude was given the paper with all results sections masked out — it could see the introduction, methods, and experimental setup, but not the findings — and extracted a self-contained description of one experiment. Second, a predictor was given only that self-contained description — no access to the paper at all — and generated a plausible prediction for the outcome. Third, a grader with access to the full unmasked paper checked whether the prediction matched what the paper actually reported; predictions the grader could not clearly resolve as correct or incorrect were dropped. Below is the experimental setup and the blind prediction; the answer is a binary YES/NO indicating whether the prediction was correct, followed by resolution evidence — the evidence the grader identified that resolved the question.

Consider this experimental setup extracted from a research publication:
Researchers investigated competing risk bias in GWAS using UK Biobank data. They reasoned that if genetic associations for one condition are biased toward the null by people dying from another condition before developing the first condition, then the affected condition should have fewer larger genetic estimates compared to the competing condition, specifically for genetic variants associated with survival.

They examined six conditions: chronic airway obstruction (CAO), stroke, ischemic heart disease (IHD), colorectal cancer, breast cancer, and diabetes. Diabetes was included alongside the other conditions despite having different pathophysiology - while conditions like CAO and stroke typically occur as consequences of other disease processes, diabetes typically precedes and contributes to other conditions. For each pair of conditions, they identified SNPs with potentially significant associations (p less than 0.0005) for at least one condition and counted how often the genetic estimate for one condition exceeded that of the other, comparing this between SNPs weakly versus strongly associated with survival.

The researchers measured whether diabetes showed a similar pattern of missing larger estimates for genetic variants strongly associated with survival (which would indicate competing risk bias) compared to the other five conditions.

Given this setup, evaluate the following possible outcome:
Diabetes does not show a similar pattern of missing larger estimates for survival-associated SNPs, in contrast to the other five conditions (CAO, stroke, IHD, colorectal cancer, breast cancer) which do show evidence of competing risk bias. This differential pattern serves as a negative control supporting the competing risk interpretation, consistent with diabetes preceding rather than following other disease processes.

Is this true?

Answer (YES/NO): YES